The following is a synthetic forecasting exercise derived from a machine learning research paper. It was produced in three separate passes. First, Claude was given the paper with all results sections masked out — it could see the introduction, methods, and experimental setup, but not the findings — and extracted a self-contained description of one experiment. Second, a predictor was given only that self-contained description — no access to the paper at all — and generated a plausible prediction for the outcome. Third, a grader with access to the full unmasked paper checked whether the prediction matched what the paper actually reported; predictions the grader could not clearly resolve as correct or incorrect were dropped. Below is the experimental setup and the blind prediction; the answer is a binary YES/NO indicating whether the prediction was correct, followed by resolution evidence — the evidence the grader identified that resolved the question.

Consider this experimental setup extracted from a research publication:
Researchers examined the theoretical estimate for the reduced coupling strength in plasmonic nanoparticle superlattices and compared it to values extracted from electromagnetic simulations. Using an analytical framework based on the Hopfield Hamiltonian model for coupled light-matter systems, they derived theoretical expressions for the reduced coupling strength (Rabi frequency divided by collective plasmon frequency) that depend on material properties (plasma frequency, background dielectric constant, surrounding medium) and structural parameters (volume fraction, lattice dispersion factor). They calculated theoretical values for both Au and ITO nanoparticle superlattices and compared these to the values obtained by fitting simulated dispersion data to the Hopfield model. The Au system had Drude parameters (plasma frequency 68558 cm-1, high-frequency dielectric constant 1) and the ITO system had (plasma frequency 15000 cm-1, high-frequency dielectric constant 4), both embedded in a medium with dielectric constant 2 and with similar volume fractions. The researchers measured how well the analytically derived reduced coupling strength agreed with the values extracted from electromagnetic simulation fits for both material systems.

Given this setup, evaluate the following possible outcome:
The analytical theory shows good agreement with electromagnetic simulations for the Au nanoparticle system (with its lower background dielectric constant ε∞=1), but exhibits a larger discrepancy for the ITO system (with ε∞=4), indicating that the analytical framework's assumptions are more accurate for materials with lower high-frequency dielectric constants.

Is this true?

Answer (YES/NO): NO